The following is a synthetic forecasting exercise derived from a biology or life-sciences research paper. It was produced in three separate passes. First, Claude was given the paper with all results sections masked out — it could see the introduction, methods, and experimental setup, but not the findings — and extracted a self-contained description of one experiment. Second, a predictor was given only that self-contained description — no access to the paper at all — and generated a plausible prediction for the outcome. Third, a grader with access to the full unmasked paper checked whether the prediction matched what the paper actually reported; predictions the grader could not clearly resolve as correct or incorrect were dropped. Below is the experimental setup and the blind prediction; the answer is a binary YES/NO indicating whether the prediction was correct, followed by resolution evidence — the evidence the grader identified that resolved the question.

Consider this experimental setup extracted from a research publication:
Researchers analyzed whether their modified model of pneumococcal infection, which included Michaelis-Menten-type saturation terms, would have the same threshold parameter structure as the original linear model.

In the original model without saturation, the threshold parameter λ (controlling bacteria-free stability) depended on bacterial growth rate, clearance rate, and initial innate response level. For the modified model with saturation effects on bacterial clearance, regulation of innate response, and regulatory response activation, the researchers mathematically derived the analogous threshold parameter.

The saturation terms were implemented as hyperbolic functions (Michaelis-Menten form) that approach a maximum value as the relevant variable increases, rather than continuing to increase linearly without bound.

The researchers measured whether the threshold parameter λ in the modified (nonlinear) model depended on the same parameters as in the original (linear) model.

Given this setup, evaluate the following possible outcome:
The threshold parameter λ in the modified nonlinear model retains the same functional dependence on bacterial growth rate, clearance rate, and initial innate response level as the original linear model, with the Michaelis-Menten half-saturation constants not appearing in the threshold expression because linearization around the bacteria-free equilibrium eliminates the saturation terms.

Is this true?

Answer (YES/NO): NO